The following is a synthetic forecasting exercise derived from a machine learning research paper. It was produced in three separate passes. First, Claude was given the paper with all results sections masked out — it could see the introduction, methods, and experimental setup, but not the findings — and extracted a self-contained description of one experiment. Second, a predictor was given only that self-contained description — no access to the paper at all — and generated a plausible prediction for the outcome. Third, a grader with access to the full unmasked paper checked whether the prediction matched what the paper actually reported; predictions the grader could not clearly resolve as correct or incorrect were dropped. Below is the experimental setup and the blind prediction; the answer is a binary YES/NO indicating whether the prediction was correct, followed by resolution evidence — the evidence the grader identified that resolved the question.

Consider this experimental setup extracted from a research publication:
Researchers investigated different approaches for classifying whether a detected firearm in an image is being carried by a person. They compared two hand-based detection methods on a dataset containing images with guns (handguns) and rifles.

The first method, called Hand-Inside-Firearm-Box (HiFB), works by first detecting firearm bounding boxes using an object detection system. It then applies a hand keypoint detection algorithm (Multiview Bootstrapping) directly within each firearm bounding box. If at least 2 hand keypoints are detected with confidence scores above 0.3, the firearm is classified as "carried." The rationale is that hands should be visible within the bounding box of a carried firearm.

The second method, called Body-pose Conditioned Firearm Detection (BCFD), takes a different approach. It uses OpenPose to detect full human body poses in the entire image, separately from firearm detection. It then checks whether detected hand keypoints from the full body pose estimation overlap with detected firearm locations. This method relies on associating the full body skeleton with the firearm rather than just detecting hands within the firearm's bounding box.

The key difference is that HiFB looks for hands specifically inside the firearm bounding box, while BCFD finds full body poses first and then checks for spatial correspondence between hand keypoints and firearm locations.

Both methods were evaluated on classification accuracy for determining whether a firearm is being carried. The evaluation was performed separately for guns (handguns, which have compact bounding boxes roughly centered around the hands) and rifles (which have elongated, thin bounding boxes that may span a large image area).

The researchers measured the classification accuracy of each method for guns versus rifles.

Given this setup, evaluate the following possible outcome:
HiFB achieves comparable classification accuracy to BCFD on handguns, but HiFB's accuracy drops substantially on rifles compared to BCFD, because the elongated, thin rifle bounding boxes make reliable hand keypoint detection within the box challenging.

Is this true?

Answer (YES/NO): NO